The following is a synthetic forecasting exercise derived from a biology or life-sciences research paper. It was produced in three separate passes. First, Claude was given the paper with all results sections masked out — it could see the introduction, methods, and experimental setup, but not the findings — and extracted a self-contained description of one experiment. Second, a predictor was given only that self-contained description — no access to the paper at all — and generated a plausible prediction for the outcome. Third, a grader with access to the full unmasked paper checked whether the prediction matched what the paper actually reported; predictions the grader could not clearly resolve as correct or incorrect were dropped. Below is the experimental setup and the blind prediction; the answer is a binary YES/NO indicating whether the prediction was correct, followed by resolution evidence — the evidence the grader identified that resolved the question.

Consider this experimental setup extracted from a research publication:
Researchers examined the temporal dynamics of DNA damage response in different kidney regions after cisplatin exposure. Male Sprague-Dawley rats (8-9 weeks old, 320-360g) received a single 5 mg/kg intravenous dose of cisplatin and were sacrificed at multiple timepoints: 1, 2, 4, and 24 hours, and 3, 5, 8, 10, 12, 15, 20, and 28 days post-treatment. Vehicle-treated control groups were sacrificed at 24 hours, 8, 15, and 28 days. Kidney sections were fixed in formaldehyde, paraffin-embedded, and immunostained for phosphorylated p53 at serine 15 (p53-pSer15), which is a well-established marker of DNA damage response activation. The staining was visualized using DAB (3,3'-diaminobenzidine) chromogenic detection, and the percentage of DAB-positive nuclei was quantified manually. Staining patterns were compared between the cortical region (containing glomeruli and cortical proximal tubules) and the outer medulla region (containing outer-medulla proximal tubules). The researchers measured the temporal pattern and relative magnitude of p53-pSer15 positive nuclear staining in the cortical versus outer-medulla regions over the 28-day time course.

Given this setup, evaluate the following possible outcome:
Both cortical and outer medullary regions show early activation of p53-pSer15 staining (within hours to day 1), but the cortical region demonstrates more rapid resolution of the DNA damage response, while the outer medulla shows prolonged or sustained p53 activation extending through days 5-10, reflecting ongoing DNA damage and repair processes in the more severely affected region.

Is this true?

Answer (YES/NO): YES